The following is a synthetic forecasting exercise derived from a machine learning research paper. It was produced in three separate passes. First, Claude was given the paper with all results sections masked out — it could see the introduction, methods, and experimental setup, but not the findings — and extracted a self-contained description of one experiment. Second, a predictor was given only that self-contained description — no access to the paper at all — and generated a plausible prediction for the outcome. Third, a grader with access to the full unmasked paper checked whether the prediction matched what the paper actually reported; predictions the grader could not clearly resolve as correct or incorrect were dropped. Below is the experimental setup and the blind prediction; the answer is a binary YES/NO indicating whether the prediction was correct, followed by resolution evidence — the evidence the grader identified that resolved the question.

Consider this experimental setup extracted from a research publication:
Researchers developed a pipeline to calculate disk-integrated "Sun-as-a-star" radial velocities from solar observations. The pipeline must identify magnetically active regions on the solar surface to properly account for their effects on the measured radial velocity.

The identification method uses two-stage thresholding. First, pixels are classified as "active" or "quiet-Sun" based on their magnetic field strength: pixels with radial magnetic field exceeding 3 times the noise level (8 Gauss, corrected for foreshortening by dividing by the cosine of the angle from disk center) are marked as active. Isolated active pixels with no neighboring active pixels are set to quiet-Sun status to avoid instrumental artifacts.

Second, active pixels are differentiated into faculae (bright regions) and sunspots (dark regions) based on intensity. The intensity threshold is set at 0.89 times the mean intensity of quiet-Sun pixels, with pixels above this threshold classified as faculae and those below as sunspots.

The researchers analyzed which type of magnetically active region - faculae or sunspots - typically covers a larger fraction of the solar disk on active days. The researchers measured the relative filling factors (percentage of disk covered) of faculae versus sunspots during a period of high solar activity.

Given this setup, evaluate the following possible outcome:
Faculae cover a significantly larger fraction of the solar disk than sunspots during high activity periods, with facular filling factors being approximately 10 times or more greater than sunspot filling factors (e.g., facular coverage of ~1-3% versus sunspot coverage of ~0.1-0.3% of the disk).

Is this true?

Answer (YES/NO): NO